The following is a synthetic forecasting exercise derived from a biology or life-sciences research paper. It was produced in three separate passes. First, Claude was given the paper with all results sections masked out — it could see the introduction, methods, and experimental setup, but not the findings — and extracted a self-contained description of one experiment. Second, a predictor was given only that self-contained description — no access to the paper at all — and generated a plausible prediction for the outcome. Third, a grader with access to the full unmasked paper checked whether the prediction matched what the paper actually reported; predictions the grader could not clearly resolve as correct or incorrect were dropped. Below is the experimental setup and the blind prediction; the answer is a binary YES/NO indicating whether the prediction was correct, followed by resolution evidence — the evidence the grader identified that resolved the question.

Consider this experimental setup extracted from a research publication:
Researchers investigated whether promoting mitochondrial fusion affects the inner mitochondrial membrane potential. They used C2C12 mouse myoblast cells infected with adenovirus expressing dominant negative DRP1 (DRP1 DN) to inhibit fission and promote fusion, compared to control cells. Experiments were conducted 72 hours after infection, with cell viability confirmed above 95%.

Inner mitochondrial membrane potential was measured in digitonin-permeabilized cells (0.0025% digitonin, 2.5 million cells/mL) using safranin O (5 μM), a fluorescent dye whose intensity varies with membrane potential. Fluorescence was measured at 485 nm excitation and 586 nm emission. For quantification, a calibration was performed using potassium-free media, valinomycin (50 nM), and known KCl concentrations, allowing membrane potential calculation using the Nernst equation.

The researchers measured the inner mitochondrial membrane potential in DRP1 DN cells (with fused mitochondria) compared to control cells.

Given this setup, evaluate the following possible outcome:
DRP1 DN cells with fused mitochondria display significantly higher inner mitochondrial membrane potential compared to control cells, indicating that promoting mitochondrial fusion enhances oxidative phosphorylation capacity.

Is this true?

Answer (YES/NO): NO